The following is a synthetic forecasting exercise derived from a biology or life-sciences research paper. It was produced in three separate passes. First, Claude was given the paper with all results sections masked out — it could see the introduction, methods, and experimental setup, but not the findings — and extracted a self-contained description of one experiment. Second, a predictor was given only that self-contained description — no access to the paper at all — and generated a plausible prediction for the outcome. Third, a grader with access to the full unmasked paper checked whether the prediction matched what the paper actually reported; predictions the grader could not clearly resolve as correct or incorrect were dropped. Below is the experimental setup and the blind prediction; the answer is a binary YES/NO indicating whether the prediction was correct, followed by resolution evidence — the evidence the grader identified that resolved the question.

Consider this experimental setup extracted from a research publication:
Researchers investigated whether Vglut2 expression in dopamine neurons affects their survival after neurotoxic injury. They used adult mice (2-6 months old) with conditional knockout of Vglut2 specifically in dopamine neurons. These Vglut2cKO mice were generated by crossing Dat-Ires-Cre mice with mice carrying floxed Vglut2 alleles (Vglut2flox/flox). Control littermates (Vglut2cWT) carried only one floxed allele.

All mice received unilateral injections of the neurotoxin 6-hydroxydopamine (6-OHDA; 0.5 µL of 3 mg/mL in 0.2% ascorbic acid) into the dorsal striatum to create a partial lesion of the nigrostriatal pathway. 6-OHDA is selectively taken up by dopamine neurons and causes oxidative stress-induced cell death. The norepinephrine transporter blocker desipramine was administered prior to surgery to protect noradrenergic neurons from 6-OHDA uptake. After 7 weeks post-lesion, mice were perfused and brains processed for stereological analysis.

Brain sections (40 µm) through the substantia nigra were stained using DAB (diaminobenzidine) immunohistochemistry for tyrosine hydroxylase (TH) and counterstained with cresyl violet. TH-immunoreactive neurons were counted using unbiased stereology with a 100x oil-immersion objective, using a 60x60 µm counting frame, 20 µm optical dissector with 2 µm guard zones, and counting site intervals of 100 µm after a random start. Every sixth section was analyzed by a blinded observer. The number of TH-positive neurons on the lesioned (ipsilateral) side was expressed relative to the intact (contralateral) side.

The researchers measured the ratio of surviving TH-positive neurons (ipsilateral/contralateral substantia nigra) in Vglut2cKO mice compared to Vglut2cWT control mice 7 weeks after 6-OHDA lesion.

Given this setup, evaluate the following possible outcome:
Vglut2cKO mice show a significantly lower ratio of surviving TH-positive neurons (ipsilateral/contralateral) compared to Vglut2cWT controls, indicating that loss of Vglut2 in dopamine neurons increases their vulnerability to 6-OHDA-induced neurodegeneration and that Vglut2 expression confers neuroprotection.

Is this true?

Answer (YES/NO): NO